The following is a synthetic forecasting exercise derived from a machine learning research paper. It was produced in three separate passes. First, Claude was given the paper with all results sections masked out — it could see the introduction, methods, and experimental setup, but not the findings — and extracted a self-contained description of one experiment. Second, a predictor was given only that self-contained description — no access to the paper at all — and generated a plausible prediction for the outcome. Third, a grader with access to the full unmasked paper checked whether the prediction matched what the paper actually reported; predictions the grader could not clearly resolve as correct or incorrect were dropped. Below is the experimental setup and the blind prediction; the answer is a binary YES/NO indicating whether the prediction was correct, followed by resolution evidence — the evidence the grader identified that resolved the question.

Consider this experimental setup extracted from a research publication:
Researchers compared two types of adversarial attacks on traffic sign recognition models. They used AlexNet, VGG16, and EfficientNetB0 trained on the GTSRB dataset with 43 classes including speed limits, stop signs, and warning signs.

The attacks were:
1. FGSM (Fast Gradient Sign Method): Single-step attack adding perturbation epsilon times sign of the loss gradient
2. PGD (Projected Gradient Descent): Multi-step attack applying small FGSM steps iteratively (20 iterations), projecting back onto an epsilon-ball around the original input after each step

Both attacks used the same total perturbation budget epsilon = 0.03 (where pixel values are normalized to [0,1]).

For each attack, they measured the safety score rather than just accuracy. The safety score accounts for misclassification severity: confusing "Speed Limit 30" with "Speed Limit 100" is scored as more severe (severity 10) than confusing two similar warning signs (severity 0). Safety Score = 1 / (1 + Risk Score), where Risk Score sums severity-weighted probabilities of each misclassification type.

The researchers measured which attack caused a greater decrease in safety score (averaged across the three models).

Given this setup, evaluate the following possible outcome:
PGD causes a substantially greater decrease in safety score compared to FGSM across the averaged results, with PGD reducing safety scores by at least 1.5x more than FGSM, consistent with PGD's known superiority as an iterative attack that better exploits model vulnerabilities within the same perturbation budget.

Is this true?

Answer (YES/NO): YES